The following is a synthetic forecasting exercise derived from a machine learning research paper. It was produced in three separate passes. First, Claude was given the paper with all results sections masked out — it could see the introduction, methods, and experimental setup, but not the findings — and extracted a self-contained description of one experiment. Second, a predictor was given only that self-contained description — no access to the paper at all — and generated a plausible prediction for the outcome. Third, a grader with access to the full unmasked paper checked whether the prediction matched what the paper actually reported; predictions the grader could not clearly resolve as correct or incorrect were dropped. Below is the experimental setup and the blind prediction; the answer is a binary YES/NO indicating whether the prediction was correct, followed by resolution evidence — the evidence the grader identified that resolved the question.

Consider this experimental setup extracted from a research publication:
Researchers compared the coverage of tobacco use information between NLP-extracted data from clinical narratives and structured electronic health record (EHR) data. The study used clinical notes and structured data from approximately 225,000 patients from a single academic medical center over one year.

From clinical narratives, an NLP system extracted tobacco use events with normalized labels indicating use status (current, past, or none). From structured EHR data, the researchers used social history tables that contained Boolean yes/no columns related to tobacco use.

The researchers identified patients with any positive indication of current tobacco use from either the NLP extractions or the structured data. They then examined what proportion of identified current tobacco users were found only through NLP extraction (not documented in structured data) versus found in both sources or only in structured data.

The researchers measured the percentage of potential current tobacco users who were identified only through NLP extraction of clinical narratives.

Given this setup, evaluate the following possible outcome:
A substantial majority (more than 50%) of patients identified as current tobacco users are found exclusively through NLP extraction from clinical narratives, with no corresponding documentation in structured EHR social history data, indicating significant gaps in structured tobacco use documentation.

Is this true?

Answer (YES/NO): NO